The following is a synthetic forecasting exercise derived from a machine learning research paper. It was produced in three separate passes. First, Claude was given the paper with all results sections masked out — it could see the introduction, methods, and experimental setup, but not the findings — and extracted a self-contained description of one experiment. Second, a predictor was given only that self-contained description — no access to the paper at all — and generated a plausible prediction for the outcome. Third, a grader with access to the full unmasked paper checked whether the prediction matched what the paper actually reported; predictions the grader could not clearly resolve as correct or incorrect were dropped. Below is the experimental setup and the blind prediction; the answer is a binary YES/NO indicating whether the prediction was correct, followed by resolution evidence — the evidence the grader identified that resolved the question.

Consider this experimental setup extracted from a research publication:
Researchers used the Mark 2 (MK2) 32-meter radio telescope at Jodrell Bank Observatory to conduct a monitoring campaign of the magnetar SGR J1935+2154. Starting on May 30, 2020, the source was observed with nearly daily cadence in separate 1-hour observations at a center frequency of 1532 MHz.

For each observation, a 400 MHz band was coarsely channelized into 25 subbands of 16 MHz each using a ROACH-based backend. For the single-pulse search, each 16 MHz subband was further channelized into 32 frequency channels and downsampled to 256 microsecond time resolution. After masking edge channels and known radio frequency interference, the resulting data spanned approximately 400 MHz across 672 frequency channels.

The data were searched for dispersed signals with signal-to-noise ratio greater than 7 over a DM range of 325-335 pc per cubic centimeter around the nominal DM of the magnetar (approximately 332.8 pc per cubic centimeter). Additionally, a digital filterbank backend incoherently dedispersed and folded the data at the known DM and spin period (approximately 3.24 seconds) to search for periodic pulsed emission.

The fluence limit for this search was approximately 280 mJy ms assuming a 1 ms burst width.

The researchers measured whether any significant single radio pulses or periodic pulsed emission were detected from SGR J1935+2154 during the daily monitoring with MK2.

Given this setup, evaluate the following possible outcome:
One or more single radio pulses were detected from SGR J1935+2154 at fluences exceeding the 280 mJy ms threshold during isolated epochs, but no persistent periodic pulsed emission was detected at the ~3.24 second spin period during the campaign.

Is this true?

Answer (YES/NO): NO